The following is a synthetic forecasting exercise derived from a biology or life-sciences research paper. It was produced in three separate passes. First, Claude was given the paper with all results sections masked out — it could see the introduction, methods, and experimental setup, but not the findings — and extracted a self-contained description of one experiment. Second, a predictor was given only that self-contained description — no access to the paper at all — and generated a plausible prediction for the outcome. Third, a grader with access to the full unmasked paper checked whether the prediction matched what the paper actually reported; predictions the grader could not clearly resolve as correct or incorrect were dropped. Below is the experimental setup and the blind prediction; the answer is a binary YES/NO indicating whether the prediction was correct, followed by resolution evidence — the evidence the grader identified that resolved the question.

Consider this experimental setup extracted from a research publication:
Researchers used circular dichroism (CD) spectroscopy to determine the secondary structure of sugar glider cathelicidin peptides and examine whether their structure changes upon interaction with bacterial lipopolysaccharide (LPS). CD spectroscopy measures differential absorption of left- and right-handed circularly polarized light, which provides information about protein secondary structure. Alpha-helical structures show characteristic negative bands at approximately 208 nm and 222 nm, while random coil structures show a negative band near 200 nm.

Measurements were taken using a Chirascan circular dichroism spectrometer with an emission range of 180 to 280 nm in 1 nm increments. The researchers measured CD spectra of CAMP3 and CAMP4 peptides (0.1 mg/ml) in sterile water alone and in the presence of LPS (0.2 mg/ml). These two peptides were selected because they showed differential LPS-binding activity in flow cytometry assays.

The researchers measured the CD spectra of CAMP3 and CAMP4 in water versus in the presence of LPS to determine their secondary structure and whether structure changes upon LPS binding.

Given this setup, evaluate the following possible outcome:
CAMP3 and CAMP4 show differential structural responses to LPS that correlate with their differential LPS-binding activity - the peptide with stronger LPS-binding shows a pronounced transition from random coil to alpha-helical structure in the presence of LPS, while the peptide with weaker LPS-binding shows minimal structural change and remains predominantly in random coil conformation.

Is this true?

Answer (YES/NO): NO